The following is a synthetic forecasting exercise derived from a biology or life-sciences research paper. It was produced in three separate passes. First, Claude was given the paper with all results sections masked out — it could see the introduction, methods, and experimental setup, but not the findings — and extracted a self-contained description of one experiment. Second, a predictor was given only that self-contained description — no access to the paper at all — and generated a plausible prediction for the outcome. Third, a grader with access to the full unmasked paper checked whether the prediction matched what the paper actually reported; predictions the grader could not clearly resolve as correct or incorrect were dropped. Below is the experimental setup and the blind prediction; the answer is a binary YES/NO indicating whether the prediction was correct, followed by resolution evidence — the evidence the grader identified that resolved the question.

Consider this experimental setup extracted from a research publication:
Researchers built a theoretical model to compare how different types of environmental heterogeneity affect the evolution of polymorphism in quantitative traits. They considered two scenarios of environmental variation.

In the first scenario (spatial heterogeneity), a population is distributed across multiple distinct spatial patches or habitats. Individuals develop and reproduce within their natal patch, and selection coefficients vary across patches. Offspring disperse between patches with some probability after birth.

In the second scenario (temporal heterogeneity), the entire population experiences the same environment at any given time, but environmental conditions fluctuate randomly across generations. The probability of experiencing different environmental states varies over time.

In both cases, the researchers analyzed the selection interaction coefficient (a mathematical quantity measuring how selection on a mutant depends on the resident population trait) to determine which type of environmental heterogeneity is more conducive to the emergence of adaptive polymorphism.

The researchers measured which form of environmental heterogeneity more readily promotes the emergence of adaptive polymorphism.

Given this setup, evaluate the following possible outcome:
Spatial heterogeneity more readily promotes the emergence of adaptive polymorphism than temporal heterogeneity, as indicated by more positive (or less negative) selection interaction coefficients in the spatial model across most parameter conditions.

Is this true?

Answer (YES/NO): YES